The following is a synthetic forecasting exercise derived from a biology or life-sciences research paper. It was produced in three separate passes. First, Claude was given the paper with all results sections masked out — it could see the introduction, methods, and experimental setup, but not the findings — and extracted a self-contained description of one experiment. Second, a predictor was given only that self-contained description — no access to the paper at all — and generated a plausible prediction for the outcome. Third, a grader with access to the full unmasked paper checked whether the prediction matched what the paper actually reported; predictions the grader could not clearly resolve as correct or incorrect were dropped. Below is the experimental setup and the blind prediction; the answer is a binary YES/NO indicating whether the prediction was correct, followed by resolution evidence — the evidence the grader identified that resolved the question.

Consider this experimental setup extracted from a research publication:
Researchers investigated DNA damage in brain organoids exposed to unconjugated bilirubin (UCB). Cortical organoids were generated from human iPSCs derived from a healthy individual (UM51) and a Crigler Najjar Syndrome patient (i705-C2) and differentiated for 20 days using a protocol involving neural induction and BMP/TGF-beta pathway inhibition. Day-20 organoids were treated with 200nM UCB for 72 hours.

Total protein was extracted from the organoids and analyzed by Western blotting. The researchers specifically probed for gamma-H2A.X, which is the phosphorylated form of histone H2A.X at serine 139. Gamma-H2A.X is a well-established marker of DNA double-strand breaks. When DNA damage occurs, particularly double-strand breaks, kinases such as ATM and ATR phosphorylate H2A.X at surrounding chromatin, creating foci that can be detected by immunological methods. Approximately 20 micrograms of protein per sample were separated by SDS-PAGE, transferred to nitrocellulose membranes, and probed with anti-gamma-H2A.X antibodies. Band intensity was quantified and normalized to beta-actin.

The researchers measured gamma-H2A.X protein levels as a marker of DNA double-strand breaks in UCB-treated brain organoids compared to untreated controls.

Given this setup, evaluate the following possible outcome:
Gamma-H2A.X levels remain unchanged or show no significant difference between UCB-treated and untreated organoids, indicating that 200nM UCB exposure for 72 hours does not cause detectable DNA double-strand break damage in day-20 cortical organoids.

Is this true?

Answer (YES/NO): NO